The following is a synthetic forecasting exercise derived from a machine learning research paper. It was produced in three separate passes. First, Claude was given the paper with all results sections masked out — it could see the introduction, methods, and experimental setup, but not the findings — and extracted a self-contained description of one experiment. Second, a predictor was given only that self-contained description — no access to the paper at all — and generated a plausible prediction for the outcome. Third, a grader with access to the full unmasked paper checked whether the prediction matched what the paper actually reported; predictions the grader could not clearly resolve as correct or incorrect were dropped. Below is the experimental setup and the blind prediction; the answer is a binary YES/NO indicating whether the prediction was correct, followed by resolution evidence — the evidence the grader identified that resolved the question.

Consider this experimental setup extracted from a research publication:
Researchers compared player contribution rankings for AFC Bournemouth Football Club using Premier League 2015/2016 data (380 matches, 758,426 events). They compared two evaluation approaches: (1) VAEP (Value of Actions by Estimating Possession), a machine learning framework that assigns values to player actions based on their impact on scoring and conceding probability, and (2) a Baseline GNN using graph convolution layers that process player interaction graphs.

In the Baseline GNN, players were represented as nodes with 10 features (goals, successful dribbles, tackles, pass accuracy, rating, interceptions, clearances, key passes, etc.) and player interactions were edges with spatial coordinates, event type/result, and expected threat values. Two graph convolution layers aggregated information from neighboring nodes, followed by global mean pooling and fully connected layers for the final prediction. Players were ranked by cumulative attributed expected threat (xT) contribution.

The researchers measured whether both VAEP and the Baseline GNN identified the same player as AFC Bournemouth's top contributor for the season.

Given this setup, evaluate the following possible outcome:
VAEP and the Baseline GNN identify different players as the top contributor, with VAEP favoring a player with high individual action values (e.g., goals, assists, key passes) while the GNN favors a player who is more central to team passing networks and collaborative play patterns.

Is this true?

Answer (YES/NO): NO